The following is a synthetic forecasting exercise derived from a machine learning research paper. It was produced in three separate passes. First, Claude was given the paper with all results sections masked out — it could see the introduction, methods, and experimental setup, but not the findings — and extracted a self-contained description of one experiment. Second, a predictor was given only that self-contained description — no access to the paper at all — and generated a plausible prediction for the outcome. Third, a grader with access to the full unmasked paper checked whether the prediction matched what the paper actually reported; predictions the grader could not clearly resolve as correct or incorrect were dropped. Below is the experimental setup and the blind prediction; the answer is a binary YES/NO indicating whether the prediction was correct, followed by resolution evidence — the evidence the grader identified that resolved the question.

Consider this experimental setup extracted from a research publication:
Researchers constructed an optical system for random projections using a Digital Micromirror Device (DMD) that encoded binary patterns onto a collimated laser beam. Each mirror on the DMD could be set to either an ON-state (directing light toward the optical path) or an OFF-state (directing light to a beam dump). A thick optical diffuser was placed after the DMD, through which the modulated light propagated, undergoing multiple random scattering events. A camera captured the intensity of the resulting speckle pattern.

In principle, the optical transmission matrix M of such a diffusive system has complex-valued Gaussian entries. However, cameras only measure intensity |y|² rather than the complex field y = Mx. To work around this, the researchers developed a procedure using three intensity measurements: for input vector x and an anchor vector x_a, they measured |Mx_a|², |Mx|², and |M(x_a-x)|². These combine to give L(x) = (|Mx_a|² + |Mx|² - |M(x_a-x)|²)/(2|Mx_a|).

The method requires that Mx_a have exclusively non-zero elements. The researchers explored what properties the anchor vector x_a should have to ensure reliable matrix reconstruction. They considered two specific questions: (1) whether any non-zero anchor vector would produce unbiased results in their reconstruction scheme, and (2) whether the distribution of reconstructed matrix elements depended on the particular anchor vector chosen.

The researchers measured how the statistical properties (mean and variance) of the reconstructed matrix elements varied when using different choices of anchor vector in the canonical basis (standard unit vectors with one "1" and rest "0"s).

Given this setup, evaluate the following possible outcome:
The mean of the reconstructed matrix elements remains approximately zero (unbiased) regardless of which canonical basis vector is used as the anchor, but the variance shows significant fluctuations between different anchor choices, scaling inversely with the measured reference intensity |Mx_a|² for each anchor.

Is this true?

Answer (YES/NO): NO